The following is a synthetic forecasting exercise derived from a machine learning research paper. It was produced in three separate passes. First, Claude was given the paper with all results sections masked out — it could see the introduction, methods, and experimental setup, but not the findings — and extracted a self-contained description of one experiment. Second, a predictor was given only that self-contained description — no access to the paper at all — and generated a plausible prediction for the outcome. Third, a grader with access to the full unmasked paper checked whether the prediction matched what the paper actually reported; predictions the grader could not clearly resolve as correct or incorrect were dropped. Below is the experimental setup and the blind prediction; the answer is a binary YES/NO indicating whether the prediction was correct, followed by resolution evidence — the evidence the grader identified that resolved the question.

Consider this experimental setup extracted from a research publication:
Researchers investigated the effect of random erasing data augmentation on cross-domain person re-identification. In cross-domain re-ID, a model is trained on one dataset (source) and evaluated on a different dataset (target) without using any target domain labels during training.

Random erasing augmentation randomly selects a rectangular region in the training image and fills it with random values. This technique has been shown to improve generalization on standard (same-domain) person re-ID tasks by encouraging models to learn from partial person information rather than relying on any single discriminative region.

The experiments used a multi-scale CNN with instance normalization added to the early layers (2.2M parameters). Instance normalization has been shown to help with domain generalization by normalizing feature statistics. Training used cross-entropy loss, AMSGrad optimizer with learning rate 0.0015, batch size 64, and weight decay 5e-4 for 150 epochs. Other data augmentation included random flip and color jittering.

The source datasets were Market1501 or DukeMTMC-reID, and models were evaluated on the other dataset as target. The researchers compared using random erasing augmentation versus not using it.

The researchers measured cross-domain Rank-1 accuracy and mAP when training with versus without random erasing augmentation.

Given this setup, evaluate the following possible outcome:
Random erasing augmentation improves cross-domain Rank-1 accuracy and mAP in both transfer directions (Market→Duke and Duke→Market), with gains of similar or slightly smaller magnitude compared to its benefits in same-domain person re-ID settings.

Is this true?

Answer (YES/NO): NO